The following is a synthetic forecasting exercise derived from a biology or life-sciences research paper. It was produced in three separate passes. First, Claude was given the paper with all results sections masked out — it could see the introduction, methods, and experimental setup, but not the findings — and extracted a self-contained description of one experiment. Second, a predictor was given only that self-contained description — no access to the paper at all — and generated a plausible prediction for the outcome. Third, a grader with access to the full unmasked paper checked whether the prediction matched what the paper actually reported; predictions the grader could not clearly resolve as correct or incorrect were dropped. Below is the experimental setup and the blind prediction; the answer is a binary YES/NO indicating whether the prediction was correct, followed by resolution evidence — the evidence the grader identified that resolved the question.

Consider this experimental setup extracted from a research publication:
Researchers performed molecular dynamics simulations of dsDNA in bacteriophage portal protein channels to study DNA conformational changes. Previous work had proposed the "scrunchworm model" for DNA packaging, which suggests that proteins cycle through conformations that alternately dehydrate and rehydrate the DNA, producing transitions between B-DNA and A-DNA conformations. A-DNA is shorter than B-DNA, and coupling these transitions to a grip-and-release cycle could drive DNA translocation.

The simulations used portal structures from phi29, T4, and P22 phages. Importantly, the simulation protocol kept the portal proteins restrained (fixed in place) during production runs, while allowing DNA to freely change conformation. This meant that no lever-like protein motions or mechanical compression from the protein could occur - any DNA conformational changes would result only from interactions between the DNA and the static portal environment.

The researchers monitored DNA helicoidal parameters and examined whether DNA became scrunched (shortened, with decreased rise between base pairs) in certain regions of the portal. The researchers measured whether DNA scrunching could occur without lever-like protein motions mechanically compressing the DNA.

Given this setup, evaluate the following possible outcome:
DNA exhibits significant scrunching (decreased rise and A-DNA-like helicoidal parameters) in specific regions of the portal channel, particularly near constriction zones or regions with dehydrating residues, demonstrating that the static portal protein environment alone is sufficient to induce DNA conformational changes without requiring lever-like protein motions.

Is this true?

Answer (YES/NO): NO